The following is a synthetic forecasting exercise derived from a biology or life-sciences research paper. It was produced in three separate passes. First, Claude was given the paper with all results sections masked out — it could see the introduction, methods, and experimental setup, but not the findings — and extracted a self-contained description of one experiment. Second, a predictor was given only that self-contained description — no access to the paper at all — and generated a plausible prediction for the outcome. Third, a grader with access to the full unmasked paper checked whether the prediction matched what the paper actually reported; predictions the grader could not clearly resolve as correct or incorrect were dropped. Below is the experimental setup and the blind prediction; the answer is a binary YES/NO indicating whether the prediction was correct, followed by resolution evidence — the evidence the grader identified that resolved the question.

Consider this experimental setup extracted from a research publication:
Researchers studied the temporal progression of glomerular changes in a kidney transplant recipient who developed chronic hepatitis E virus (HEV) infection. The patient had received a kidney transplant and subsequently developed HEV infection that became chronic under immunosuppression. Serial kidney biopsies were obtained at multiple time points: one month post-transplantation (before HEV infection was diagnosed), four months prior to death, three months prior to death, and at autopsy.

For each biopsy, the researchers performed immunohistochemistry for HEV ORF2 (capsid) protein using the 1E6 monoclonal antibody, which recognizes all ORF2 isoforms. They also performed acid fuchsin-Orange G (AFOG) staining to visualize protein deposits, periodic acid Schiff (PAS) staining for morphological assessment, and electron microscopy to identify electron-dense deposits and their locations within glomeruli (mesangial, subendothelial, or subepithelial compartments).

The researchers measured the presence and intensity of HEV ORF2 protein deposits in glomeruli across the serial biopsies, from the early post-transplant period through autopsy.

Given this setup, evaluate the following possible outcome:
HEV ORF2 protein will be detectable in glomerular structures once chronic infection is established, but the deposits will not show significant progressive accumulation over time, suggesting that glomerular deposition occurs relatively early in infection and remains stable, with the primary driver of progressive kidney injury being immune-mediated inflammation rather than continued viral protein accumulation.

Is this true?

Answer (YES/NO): NO